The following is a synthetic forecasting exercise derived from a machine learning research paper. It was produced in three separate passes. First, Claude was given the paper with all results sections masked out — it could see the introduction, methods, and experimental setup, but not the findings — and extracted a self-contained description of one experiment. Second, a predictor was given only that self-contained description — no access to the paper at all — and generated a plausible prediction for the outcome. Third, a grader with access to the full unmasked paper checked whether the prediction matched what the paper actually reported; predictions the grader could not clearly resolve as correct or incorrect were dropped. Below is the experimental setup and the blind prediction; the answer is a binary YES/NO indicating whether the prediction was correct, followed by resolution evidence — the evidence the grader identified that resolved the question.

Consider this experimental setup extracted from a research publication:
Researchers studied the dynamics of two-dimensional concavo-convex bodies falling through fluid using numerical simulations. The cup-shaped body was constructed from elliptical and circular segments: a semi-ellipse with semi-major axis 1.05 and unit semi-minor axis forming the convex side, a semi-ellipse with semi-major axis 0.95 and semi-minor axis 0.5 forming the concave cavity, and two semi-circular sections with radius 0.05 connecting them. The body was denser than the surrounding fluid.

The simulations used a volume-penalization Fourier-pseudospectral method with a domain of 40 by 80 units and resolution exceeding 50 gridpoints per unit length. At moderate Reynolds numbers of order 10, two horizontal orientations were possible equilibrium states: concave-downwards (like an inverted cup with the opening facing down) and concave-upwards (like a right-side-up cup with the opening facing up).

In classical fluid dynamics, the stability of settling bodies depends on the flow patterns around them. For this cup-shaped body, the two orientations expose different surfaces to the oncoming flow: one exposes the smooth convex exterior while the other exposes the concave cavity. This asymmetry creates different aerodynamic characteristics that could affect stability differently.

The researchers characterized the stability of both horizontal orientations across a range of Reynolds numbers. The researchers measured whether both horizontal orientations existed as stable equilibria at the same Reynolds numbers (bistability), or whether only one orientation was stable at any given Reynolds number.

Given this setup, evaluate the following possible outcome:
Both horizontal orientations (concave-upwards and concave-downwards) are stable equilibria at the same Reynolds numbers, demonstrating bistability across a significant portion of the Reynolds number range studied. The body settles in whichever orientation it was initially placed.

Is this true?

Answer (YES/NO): YES